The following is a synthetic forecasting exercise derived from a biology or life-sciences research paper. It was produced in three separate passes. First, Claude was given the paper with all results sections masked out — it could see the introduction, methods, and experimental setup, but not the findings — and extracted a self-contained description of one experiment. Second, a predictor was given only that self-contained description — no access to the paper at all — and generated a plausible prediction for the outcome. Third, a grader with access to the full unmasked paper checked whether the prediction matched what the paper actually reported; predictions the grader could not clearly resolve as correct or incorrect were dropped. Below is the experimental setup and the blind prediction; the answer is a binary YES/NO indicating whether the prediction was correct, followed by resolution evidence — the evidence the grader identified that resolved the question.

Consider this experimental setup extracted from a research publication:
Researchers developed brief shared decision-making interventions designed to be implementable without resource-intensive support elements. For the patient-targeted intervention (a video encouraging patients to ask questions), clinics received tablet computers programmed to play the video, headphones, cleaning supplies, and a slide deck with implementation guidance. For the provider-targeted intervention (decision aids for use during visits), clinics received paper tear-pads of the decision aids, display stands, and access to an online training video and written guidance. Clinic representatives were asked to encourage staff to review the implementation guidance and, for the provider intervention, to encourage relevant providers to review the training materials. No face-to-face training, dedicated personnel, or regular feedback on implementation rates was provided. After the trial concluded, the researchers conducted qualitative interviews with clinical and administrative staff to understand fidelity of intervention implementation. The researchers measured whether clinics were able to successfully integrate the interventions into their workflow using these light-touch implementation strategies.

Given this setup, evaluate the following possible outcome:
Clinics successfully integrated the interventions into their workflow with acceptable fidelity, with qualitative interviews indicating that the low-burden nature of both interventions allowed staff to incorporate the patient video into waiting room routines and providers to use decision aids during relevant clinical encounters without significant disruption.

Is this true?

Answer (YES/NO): NO